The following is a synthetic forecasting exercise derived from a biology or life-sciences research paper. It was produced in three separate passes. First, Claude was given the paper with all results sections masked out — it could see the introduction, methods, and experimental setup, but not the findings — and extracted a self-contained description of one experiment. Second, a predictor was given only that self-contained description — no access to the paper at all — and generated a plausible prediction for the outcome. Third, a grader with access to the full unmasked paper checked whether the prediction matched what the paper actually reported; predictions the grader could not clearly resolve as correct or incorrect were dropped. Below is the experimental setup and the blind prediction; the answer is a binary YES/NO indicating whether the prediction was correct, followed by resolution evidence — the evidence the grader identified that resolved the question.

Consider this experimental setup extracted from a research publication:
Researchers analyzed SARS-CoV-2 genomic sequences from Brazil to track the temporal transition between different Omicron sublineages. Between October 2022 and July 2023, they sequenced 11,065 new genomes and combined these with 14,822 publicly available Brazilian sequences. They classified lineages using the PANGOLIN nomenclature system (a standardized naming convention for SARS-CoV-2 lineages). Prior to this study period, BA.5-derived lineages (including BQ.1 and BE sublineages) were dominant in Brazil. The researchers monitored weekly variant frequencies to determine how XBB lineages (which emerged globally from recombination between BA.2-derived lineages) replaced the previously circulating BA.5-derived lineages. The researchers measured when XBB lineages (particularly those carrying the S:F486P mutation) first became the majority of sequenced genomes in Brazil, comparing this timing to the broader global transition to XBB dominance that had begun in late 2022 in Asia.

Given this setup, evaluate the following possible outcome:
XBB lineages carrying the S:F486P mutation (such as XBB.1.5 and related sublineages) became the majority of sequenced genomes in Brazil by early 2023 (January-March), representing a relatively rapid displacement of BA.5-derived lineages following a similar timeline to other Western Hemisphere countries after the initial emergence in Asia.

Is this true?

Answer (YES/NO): YES